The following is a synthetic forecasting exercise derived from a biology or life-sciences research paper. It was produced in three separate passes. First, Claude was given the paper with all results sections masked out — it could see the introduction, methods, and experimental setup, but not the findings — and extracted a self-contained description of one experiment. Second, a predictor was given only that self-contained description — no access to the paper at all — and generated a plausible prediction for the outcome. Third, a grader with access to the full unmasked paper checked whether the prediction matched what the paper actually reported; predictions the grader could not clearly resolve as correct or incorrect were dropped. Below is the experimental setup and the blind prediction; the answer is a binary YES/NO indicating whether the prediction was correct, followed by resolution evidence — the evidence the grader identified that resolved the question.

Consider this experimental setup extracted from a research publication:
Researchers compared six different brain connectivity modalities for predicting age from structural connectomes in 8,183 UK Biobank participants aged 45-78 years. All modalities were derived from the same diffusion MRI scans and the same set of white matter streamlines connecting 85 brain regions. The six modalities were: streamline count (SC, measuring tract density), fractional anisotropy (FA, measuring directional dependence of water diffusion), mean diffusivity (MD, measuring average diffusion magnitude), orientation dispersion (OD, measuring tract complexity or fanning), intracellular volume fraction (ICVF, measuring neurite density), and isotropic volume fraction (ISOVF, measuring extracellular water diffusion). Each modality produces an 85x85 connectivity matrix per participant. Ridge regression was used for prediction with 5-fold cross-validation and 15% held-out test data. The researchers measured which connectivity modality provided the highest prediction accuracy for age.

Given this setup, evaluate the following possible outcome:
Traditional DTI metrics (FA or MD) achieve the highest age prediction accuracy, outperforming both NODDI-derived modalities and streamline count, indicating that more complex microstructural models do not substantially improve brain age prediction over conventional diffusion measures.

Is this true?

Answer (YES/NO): NO